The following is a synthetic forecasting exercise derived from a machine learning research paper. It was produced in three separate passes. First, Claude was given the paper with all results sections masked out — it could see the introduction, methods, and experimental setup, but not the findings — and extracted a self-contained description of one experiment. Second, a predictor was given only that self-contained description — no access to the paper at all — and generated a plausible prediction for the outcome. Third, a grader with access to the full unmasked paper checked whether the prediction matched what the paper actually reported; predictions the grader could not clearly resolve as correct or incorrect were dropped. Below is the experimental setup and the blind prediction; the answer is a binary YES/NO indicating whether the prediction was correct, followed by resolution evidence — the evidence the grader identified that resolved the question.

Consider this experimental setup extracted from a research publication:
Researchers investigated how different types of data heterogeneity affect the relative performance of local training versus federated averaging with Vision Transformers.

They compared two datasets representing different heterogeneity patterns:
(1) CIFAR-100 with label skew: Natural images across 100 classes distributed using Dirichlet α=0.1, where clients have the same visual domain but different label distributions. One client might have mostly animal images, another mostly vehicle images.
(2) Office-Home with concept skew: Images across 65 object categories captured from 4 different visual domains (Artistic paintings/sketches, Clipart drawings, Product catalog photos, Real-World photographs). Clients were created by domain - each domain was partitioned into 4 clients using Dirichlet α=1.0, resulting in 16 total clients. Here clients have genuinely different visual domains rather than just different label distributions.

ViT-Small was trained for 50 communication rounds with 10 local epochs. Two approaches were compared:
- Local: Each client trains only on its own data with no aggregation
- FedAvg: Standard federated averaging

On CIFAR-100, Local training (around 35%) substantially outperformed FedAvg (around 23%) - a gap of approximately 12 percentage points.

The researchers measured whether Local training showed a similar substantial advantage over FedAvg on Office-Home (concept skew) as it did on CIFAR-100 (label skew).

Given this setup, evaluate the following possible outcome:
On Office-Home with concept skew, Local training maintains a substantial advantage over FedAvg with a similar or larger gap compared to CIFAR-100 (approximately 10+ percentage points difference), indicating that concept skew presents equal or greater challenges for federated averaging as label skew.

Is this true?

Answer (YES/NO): NO